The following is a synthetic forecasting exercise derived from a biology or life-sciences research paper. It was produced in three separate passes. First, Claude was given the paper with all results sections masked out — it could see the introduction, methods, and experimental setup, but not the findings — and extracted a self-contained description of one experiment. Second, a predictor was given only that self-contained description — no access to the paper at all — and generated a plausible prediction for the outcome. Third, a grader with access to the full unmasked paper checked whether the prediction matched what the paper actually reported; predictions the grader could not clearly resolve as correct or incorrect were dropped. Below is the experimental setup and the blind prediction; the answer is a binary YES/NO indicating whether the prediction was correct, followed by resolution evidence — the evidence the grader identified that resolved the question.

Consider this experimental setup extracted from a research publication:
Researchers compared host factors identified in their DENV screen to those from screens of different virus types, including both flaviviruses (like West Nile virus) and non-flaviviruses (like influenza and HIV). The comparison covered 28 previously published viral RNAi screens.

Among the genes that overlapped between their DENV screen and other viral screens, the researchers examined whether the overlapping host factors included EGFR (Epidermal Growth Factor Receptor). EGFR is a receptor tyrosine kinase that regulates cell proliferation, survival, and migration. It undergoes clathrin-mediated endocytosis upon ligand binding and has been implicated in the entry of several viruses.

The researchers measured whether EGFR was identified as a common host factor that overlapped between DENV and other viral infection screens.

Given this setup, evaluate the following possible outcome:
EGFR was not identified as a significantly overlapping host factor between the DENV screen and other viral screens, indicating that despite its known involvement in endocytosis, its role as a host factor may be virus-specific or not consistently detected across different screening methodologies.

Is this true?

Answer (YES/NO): NO